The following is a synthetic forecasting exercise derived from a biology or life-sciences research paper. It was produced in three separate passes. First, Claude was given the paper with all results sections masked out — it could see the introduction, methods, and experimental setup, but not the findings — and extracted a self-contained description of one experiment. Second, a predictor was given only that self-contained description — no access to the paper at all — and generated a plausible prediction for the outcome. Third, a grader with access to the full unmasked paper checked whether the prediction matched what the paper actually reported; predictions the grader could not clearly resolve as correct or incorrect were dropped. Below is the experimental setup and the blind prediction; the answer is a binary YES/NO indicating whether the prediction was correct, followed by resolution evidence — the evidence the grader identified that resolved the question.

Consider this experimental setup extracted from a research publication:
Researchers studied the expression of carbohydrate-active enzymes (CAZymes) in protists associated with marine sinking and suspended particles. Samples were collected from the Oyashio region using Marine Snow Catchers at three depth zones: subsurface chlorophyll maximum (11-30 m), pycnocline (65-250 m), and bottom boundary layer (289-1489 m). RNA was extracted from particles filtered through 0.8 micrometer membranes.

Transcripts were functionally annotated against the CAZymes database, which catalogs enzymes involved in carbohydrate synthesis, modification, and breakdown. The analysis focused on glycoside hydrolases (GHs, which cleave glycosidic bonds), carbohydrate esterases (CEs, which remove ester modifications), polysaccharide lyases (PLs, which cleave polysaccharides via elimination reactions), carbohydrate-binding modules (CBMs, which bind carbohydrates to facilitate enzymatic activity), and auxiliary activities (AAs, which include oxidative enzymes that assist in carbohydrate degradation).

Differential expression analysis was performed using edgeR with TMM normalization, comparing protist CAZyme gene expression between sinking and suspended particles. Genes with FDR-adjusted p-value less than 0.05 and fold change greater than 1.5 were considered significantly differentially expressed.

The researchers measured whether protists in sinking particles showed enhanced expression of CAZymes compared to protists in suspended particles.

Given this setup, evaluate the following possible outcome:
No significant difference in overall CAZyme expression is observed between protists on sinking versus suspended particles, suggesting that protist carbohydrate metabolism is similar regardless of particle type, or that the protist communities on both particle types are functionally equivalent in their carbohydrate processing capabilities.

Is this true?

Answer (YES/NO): NO